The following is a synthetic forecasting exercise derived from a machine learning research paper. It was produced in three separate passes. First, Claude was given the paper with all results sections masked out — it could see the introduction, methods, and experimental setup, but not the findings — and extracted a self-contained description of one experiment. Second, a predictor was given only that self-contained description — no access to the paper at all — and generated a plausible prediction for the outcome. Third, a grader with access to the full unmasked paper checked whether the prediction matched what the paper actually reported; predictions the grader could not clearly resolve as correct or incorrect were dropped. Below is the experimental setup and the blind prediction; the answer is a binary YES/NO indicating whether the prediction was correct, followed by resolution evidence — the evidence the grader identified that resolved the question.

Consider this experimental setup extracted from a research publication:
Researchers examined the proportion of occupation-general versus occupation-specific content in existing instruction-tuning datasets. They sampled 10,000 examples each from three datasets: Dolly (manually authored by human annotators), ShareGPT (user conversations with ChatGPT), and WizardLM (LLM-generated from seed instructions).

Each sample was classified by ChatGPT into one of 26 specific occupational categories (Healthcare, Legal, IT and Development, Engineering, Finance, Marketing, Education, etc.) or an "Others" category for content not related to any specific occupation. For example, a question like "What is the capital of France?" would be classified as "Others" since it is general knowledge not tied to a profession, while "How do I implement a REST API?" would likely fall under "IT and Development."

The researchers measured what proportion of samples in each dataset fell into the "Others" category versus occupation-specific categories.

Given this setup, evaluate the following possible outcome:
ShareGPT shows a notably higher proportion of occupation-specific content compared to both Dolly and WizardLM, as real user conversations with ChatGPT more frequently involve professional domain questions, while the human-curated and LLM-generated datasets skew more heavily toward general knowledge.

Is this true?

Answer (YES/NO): NO